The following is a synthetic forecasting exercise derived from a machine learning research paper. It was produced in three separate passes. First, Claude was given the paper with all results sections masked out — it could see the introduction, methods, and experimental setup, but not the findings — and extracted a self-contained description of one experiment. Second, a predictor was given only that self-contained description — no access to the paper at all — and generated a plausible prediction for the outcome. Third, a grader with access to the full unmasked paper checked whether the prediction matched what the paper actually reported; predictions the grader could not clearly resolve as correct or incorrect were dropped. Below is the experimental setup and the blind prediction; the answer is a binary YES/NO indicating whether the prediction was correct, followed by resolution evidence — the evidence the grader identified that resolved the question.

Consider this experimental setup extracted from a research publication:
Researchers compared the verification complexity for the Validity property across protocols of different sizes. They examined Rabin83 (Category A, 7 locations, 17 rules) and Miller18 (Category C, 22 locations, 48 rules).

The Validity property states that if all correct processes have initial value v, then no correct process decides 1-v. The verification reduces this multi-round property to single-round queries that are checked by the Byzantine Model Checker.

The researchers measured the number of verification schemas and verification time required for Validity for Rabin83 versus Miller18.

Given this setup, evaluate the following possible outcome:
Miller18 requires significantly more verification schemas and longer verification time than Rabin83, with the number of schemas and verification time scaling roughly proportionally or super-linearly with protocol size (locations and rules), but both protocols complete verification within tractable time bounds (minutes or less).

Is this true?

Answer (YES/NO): YES